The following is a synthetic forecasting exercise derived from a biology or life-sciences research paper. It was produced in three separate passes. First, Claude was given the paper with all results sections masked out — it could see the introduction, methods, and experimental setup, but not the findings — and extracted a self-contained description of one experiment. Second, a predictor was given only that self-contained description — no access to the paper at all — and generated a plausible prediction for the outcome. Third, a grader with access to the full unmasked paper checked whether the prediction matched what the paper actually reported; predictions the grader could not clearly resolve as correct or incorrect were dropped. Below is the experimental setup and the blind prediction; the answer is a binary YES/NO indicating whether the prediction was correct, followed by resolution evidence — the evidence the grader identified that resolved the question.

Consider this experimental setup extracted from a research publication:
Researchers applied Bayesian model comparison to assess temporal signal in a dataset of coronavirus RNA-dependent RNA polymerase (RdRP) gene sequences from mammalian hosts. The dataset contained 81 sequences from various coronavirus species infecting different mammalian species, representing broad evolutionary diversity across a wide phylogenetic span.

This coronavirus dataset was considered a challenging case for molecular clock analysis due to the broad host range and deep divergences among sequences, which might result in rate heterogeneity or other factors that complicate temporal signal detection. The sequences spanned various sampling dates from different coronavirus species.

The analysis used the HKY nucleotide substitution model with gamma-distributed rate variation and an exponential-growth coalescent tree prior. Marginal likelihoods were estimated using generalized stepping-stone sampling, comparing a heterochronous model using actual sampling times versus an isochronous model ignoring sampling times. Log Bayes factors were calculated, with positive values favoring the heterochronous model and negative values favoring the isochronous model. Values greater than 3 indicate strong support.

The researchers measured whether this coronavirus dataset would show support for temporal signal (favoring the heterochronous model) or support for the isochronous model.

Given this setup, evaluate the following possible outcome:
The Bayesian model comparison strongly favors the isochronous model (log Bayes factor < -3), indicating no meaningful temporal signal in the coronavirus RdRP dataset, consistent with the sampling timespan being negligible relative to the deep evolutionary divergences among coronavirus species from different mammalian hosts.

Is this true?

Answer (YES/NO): YES